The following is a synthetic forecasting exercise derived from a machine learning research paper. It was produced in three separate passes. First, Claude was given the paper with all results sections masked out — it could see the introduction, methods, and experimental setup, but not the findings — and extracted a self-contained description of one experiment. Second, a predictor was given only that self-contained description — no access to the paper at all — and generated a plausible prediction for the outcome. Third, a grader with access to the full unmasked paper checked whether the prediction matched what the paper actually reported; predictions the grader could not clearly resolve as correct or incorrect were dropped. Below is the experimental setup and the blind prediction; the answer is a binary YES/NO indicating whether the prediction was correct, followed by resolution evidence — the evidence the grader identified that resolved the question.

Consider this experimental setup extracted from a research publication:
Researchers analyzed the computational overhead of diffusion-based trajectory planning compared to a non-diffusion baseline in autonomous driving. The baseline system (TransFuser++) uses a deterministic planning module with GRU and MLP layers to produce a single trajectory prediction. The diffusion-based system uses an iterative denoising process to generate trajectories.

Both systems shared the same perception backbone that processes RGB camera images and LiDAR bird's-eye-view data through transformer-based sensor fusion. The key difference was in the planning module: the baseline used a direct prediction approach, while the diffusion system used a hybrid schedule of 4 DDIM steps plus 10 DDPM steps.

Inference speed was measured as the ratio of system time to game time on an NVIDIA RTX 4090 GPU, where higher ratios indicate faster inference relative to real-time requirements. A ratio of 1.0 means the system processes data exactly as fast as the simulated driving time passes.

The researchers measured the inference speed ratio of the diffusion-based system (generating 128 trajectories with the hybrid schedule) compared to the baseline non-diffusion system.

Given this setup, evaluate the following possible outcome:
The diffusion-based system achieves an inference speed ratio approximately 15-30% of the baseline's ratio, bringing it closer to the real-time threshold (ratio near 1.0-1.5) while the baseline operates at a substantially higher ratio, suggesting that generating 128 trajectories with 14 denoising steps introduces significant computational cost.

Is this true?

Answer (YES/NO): NO